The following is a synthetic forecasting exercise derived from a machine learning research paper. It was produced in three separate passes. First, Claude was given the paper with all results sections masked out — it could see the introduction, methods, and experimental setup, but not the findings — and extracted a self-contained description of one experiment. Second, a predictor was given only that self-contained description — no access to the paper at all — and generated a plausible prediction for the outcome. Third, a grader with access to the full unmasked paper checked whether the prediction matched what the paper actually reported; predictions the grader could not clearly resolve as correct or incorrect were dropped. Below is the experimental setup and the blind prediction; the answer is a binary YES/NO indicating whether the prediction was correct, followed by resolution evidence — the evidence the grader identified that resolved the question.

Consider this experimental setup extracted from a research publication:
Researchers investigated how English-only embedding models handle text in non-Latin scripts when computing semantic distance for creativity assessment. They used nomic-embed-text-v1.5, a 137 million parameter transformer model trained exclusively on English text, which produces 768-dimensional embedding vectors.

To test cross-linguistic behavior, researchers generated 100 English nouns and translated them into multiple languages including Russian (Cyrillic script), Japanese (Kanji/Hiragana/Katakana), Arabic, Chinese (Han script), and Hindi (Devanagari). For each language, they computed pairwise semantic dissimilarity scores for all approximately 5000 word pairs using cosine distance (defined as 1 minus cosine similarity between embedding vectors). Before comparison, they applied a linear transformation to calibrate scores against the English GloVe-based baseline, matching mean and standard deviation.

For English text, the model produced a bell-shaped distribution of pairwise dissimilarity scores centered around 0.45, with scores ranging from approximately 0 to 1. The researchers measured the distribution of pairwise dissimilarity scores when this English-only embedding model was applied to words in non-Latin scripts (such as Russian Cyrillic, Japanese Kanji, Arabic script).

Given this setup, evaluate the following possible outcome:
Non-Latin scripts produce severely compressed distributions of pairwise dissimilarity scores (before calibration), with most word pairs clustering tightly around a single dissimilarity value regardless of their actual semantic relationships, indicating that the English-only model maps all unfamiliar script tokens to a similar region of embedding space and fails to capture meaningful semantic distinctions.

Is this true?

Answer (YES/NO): YES